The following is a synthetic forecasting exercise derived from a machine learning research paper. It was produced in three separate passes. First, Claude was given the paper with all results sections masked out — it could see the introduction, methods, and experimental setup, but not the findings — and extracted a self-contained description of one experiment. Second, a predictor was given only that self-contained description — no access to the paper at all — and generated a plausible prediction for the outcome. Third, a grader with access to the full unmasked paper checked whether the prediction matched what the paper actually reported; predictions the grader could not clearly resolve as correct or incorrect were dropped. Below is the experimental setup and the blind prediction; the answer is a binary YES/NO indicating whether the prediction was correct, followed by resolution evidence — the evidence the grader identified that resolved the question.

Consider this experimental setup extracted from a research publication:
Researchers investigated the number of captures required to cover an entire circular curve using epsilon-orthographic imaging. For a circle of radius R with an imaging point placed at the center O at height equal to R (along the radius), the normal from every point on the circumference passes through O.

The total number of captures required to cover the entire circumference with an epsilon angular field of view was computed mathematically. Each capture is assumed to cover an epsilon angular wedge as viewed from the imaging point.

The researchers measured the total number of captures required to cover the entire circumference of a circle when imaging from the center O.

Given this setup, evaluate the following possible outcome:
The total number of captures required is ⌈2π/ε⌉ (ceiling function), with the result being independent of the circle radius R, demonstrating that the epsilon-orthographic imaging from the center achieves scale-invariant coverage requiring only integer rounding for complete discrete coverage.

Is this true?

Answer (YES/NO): YES